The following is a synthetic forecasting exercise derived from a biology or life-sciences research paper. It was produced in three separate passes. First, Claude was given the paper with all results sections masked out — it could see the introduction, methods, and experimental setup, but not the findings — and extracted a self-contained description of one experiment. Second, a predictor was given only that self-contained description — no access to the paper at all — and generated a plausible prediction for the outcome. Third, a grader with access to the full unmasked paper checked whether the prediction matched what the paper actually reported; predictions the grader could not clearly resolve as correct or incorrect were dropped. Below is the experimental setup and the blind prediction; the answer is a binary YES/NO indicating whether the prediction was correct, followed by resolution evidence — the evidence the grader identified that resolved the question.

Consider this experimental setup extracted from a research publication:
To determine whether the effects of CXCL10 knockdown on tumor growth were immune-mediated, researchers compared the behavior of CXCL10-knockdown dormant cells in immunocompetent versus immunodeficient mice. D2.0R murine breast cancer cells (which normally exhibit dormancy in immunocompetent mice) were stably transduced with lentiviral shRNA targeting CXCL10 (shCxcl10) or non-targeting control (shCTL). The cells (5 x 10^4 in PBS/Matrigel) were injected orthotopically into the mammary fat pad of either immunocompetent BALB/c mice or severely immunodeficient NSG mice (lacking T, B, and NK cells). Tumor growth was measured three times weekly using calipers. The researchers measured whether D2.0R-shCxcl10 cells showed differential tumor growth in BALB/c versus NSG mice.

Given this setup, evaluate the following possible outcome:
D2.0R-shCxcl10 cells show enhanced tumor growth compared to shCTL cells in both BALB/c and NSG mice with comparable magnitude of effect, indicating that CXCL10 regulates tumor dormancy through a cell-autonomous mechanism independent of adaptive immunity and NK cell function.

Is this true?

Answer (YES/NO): NO